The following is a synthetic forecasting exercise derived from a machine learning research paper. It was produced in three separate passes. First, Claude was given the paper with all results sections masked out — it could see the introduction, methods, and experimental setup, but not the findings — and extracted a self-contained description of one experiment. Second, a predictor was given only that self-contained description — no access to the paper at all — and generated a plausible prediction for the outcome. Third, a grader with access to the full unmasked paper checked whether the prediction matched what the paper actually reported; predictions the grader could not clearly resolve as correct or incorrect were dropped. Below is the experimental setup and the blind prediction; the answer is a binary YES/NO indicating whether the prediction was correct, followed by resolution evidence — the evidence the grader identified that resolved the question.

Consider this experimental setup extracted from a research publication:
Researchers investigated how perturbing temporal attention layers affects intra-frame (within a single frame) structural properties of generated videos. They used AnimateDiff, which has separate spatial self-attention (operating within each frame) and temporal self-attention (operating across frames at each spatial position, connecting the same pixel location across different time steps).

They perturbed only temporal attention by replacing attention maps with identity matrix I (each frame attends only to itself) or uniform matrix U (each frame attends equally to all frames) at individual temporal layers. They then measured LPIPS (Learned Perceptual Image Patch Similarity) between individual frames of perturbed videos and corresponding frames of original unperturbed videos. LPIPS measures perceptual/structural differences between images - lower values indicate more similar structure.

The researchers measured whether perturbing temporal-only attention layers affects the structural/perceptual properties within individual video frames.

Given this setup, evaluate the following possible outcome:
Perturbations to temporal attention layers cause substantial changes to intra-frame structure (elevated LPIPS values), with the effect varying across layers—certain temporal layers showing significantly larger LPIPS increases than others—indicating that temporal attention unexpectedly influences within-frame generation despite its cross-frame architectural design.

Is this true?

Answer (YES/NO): NO